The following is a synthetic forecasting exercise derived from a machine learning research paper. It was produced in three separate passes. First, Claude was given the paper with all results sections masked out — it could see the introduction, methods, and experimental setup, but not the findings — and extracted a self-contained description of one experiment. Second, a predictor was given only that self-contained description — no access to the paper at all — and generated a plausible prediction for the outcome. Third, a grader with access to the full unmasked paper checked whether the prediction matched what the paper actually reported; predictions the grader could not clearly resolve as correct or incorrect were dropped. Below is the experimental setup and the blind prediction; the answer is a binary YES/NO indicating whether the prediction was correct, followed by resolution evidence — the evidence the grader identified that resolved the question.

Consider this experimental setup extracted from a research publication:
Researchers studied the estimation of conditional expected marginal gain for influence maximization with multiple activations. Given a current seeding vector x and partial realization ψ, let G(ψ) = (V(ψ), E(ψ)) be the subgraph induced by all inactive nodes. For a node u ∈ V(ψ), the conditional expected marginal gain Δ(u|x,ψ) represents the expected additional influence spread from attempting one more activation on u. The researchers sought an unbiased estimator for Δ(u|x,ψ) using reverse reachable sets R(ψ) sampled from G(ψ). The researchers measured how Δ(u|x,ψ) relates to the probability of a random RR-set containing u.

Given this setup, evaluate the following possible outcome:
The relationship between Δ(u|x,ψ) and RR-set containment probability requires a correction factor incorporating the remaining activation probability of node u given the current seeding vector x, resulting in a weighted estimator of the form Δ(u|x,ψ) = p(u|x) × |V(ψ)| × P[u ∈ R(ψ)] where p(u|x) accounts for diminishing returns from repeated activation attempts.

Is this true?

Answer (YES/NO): NO